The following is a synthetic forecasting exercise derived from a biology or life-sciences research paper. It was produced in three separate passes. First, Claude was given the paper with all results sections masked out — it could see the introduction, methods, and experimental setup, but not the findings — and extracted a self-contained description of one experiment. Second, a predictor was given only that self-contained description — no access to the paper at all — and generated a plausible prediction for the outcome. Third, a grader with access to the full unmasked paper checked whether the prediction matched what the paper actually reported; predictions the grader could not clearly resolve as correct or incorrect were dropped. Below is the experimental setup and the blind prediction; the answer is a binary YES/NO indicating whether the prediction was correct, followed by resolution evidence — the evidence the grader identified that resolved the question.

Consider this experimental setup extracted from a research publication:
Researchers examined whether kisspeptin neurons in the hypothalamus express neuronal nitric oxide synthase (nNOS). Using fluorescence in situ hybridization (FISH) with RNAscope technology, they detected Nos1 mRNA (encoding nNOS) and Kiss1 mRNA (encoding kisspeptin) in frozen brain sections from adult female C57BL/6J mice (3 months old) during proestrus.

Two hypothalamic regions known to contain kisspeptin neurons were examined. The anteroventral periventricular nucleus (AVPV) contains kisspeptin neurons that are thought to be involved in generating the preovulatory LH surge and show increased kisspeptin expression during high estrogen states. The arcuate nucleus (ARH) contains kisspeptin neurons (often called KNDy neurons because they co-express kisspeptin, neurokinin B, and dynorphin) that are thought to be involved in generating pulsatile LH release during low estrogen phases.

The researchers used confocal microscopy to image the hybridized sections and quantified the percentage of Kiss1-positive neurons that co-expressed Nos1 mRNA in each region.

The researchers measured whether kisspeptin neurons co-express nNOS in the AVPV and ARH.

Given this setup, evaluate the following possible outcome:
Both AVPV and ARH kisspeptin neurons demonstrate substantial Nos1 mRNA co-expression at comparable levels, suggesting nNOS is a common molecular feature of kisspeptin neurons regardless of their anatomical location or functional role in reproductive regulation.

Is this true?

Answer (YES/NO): NO